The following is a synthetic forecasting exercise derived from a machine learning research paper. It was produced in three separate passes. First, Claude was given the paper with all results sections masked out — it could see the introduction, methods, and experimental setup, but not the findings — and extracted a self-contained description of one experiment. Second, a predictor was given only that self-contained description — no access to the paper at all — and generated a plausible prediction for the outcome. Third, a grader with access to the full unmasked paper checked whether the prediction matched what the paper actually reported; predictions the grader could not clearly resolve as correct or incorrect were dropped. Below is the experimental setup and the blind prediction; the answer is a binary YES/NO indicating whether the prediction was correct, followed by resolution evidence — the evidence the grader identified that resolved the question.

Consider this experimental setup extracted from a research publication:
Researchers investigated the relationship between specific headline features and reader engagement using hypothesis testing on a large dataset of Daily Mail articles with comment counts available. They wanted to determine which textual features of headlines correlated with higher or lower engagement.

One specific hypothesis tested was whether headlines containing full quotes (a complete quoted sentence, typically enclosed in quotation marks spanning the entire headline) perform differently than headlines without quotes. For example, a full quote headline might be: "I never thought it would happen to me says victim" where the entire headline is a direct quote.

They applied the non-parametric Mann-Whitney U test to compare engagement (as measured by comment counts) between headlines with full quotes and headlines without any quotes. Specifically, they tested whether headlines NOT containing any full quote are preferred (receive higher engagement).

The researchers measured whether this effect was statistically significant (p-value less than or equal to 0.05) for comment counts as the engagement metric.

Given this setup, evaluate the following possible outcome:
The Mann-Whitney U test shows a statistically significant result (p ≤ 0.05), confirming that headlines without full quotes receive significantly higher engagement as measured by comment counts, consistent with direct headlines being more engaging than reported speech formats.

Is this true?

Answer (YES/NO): NO